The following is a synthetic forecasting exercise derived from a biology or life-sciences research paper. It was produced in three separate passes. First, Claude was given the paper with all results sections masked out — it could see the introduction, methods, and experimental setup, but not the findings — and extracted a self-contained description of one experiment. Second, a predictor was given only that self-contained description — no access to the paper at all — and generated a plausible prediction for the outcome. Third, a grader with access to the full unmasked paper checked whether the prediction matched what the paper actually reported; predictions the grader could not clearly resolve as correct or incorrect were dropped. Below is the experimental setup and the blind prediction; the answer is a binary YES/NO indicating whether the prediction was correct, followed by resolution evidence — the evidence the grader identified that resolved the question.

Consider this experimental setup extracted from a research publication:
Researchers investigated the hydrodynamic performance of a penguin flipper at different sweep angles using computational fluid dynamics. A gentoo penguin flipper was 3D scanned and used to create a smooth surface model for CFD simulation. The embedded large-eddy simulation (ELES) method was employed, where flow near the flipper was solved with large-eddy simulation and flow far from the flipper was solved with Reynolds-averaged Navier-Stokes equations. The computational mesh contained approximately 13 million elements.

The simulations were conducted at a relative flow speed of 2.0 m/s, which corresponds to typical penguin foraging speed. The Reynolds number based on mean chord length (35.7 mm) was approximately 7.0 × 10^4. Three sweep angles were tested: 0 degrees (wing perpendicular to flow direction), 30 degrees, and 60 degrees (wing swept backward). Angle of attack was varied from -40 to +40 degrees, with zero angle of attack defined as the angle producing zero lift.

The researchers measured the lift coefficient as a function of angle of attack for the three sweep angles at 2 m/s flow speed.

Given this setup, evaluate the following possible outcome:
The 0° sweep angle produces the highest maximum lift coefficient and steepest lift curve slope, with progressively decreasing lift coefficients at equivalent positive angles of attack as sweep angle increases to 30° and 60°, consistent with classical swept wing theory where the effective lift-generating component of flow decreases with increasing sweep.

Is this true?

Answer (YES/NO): NO